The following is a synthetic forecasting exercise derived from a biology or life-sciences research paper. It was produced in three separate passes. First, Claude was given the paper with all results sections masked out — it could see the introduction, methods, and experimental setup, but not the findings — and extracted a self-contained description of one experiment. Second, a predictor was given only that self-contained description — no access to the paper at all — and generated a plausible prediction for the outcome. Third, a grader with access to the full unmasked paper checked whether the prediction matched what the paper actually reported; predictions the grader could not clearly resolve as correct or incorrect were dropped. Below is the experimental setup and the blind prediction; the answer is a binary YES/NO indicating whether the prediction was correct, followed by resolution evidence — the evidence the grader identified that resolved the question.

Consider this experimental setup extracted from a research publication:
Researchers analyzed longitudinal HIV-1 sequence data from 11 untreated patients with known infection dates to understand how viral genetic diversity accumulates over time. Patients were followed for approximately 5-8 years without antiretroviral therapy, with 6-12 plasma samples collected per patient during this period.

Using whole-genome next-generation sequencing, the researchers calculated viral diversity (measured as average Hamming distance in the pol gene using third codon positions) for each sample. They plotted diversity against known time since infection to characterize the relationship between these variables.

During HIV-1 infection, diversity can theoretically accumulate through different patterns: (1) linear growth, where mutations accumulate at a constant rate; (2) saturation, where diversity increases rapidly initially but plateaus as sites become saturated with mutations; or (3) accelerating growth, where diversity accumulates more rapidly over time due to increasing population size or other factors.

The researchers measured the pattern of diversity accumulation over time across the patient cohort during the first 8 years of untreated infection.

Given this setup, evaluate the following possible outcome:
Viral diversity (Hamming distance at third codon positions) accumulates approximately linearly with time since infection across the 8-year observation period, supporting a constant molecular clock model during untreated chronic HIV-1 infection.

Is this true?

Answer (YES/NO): YES